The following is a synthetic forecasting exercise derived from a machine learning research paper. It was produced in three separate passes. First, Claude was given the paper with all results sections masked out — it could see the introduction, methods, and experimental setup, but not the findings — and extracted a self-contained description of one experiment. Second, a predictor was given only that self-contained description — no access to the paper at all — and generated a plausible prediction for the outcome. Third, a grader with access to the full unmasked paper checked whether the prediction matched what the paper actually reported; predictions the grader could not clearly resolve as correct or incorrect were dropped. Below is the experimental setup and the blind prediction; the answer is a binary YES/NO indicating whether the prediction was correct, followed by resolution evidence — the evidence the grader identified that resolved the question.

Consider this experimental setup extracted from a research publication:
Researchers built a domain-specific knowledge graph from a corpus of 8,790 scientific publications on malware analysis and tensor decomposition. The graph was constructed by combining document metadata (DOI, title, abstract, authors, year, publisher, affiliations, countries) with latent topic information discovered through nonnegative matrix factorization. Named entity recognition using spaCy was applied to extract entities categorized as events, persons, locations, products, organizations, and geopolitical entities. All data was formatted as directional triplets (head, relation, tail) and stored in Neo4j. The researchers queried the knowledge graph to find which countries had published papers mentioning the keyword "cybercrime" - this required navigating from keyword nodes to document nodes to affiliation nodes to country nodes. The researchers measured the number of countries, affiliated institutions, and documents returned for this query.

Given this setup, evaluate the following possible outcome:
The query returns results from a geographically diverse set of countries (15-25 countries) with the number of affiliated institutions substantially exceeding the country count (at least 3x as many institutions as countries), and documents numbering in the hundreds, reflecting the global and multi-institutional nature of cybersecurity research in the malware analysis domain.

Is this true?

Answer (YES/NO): NO